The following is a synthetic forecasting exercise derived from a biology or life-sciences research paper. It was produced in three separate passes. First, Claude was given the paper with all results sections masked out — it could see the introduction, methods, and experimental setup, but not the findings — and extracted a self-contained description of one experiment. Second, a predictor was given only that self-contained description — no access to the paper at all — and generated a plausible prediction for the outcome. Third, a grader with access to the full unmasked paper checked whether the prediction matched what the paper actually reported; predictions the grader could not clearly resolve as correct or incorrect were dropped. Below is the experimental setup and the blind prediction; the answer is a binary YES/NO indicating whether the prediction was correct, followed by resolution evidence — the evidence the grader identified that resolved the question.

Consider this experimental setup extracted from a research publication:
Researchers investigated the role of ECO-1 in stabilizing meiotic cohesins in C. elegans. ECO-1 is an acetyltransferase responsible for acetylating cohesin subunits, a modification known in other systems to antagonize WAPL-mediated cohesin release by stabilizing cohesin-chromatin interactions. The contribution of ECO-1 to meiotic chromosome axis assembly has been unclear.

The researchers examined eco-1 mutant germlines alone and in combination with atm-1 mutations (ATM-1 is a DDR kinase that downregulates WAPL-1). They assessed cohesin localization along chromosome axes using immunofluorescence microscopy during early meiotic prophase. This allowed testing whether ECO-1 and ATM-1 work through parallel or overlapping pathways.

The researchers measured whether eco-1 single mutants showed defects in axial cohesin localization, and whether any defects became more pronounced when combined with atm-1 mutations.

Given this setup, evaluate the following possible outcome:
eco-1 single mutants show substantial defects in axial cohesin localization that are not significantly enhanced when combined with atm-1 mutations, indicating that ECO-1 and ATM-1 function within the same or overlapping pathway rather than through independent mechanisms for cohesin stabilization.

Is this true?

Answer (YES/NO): NO